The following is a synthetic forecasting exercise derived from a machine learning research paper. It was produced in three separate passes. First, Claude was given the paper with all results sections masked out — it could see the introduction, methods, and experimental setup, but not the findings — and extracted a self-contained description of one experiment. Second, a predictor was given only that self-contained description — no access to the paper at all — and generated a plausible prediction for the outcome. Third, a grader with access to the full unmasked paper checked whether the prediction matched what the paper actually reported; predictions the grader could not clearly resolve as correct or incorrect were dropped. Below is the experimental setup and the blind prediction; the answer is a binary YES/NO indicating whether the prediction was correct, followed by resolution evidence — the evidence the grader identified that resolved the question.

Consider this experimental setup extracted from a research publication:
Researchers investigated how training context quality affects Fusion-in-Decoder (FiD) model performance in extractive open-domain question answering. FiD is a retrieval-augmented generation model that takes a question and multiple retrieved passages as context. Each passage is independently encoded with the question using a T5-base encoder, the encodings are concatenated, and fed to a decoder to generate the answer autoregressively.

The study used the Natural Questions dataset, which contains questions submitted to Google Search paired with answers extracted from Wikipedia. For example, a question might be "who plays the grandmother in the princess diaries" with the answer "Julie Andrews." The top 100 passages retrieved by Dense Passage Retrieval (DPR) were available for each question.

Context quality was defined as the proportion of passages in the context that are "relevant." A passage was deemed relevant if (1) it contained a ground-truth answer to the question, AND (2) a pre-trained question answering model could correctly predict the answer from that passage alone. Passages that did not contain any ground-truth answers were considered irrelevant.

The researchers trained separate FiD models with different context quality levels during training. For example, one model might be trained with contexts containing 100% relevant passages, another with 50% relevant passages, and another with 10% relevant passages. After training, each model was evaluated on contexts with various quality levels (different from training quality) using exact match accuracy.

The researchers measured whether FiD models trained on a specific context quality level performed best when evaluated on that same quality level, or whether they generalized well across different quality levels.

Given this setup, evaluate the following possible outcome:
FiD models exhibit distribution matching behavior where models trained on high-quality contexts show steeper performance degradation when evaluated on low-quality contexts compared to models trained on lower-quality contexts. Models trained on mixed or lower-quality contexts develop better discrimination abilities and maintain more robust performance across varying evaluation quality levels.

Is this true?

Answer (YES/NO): NO